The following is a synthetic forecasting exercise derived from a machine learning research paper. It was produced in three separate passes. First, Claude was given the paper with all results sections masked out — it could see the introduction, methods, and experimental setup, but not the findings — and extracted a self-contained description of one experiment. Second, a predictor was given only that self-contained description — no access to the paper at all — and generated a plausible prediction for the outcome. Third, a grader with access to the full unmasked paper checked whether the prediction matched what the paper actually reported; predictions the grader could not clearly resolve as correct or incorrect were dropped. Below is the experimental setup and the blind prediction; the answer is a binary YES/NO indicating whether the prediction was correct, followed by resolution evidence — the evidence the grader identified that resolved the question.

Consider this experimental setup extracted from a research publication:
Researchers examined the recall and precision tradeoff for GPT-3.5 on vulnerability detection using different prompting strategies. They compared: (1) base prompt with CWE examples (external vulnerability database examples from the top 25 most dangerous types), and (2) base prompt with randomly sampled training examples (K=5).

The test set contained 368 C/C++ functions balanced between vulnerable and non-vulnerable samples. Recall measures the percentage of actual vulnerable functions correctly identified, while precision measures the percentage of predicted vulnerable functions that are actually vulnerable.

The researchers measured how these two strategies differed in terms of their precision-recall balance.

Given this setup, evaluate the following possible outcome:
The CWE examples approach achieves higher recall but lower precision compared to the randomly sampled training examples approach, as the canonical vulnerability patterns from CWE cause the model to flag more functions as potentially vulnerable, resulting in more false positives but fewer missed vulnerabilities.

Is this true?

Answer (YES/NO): NO